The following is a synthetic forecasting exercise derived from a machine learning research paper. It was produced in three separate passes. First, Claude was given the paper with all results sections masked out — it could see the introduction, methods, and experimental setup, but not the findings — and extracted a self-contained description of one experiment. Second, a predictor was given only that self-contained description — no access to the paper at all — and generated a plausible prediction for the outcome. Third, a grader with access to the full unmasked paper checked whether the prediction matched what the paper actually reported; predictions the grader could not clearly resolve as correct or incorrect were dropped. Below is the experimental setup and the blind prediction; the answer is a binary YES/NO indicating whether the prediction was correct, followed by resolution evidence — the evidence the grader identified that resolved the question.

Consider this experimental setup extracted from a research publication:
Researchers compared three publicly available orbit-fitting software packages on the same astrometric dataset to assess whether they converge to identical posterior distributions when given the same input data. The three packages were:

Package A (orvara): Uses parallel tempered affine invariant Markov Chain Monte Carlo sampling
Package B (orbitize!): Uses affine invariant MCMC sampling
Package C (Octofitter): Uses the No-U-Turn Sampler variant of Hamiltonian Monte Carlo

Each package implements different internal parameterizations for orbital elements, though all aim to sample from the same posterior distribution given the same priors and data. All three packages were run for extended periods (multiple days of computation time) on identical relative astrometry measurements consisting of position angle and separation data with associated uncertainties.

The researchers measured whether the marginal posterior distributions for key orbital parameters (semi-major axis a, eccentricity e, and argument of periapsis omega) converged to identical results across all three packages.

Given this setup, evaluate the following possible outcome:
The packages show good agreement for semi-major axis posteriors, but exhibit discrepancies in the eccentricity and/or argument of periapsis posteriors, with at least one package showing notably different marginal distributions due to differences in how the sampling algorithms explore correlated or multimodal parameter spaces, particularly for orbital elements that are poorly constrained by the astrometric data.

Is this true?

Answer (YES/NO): NO